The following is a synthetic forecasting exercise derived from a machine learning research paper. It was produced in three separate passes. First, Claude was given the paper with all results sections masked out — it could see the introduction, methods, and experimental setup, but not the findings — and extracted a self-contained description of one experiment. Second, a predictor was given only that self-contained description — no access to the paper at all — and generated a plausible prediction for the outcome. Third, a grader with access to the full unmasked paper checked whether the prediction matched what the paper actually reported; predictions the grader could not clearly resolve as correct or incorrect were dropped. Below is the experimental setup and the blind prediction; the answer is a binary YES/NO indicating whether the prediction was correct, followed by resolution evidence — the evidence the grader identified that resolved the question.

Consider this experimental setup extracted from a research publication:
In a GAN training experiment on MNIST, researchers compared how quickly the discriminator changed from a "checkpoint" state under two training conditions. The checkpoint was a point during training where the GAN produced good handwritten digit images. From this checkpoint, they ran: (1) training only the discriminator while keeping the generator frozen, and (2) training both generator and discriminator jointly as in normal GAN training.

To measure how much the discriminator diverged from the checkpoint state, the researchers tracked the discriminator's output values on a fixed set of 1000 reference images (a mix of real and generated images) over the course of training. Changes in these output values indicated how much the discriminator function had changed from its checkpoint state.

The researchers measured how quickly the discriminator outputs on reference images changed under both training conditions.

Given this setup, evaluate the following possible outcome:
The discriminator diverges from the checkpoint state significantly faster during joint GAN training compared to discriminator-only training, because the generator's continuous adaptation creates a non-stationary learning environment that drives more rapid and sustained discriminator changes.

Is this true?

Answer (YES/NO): NO